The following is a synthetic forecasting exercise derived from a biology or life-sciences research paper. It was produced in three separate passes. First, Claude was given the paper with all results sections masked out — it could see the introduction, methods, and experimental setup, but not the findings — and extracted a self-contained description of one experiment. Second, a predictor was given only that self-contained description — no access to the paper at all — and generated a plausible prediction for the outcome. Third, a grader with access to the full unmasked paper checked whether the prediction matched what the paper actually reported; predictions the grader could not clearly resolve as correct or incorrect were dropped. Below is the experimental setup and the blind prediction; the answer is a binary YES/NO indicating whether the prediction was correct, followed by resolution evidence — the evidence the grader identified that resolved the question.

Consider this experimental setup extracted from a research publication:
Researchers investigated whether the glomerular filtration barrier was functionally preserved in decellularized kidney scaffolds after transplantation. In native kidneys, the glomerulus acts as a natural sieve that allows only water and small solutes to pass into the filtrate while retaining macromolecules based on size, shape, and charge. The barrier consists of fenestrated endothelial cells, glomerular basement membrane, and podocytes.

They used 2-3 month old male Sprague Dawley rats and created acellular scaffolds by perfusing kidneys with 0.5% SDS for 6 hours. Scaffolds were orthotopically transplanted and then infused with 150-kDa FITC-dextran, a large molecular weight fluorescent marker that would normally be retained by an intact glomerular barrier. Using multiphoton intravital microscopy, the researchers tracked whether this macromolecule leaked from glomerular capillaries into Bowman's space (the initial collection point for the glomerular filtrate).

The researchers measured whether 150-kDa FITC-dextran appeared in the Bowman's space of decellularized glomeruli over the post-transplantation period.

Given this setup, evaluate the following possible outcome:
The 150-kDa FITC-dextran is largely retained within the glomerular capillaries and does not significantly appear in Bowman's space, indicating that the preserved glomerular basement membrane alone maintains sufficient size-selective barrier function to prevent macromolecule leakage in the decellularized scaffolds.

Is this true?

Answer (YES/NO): NO